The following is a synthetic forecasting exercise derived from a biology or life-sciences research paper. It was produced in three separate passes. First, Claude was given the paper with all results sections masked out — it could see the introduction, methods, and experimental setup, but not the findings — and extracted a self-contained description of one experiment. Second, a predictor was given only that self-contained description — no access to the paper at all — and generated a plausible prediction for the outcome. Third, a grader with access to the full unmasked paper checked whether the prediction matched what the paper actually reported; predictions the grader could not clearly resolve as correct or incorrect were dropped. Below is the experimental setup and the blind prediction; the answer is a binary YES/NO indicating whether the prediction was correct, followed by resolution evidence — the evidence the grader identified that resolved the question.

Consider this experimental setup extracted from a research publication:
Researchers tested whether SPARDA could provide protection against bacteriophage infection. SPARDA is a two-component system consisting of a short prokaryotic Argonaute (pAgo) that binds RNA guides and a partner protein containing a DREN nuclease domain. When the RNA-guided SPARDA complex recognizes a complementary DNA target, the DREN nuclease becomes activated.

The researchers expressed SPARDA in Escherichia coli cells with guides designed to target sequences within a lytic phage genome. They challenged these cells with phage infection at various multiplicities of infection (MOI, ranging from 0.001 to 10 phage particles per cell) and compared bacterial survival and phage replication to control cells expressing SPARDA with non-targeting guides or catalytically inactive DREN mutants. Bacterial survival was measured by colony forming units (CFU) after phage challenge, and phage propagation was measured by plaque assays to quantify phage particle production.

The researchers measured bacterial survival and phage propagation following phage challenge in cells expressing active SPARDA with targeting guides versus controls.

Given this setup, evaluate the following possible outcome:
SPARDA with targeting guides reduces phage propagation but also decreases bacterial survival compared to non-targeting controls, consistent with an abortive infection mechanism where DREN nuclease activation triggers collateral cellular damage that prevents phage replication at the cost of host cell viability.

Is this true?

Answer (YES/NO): YES